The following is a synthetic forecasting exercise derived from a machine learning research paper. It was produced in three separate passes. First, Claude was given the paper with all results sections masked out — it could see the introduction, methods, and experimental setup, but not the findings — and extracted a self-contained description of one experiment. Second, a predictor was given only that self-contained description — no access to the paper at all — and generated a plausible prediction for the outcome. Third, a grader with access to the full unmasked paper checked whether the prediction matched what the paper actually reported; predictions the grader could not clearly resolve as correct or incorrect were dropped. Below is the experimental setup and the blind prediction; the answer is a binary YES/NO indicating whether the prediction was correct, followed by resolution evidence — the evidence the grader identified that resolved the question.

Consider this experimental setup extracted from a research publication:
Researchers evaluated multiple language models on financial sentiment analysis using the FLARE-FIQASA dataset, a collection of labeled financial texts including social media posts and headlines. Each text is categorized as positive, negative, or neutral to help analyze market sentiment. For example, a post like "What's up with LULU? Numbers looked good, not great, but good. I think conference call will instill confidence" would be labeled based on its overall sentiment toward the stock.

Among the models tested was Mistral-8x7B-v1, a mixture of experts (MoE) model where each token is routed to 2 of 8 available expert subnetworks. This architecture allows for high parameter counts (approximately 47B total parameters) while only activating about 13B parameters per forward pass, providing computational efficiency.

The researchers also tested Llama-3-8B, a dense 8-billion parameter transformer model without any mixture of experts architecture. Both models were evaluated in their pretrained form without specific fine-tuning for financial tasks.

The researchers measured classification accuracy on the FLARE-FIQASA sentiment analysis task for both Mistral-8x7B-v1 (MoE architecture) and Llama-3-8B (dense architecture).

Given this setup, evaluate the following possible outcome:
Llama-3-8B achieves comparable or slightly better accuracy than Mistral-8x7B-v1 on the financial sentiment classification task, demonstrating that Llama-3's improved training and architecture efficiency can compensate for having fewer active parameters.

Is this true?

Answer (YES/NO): NO